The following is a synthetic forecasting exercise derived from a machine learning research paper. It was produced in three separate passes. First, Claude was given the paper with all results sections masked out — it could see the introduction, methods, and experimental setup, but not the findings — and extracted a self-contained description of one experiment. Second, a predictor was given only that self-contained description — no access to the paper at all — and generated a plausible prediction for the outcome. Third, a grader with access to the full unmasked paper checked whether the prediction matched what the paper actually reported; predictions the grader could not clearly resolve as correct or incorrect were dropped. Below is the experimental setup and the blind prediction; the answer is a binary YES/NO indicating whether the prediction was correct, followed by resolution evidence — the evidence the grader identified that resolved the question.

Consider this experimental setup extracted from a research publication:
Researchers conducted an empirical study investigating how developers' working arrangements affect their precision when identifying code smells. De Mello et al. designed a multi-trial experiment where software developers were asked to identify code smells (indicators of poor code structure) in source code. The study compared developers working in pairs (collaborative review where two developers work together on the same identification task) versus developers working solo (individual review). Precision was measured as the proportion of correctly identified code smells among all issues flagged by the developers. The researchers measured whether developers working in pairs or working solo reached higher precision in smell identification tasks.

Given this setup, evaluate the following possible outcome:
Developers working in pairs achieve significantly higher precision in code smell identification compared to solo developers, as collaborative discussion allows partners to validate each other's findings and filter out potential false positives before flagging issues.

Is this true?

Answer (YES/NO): YES